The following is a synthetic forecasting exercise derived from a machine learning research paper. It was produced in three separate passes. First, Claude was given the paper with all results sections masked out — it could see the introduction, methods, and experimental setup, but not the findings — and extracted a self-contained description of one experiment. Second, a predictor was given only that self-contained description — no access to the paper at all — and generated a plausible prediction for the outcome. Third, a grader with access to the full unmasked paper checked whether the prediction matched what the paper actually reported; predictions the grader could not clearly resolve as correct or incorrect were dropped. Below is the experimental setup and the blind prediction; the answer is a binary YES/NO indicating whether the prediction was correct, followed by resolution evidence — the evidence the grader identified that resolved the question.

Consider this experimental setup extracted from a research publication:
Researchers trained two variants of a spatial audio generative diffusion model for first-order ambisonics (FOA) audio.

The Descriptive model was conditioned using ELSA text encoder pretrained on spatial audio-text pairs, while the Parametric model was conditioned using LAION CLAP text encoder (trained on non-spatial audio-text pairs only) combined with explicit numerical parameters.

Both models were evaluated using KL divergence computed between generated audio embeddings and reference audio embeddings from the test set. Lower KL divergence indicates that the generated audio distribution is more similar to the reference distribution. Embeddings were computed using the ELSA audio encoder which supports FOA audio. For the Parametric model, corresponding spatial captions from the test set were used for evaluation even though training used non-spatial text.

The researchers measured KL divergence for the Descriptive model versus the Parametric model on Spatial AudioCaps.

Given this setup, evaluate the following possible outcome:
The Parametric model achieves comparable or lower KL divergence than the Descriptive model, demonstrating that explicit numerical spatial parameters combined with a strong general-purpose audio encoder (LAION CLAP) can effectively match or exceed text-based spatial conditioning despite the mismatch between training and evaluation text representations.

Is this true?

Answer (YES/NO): YES